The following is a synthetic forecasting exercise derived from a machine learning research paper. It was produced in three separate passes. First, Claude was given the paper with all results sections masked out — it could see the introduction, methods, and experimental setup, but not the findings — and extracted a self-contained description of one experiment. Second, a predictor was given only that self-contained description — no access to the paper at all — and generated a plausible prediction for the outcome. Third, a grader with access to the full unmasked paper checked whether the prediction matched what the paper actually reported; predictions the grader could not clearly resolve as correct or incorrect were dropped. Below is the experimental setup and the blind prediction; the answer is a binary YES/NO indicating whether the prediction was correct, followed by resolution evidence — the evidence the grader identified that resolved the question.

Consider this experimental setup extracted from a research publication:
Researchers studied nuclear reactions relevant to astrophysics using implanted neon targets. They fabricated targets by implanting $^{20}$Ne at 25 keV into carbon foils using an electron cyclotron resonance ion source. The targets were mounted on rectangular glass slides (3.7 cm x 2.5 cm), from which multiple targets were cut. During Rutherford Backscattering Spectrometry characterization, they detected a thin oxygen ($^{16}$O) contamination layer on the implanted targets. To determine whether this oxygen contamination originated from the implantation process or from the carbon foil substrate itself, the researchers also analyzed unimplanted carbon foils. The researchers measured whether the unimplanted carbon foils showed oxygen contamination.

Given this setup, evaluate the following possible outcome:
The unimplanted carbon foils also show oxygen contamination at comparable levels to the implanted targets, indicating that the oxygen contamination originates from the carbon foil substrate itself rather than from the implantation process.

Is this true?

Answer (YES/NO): YES